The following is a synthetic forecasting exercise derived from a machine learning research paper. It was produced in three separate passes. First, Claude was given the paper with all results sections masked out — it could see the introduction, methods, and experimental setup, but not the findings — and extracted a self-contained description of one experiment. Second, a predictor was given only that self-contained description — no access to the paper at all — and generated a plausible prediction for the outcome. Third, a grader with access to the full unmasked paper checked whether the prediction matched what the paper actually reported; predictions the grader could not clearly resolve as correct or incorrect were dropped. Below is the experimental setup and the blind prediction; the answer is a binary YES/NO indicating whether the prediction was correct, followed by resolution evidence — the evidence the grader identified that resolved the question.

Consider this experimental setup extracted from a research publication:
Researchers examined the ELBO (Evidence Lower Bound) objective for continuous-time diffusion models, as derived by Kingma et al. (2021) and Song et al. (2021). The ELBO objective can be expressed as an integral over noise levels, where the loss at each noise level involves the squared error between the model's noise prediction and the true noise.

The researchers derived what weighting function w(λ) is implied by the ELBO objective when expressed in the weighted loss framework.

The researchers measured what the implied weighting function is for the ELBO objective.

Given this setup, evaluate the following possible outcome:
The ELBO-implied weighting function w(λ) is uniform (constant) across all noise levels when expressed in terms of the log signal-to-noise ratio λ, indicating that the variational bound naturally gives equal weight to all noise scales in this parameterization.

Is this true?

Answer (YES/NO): YES